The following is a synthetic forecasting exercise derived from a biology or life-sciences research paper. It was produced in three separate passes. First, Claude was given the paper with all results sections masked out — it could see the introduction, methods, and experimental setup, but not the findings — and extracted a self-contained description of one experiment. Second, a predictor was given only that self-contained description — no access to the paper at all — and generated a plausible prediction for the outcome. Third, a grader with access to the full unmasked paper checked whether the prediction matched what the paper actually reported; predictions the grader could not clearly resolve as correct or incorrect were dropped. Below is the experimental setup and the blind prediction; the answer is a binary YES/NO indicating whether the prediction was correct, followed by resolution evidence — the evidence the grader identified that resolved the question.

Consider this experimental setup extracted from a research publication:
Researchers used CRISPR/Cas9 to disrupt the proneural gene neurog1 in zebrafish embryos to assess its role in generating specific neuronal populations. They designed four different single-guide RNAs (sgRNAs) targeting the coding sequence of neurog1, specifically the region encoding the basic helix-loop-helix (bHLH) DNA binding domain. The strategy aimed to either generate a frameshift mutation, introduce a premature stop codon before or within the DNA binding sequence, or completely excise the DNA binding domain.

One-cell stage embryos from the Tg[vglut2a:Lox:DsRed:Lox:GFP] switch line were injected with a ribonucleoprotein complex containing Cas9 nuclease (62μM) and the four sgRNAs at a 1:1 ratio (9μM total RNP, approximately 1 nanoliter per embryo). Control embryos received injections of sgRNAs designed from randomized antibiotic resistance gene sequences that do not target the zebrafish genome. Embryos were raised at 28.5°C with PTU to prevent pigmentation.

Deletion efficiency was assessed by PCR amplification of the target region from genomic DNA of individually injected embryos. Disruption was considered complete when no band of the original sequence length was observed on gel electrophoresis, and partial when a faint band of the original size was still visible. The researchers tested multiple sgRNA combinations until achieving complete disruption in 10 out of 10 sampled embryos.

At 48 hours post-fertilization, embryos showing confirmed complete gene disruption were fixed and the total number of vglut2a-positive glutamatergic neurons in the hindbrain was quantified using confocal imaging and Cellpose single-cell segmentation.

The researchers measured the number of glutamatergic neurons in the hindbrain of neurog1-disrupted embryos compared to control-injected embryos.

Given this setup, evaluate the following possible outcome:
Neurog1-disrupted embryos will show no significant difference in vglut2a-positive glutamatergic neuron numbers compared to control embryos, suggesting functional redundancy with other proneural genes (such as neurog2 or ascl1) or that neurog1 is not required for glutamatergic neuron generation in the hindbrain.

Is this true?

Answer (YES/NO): YES